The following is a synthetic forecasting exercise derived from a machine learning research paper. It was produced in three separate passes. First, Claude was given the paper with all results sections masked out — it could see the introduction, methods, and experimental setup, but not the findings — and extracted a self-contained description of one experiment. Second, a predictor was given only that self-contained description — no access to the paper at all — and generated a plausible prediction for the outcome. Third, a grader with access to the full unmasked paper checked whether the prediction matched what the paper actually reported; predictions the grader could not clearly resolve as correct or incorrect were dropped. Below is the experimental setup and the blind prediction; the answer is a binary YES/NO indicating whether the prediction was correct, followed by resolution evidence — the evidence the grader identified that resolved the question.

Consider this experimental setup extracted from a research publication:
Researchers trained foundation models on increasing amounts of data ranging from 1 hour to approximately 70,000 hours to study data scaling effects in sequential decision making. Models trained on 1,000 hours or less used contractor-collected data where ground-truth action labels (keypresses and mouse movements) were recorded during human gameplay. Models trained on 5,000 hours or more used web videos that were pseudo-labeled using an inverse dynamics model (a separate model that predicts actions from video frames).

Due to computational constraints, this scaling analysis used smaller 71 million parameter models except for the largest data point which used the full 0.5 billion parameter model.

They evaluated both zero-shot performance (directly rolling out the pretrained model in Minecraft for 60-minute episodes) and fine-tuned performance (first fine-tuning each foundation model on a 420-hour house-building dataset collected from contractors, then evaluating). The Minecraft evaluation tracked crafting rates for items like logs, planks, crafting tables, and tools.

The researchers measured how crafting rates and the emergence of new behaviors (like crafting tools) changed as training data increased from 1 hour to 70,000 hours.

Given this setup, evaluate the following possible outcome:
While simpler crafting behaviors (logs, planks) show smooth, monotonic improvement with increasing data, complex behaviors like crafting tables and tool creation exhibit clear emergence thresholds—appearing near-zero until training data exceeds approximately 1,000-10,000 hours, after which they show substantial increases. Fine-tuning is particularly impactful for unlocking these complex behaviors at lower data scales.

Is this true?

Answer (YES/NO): NO